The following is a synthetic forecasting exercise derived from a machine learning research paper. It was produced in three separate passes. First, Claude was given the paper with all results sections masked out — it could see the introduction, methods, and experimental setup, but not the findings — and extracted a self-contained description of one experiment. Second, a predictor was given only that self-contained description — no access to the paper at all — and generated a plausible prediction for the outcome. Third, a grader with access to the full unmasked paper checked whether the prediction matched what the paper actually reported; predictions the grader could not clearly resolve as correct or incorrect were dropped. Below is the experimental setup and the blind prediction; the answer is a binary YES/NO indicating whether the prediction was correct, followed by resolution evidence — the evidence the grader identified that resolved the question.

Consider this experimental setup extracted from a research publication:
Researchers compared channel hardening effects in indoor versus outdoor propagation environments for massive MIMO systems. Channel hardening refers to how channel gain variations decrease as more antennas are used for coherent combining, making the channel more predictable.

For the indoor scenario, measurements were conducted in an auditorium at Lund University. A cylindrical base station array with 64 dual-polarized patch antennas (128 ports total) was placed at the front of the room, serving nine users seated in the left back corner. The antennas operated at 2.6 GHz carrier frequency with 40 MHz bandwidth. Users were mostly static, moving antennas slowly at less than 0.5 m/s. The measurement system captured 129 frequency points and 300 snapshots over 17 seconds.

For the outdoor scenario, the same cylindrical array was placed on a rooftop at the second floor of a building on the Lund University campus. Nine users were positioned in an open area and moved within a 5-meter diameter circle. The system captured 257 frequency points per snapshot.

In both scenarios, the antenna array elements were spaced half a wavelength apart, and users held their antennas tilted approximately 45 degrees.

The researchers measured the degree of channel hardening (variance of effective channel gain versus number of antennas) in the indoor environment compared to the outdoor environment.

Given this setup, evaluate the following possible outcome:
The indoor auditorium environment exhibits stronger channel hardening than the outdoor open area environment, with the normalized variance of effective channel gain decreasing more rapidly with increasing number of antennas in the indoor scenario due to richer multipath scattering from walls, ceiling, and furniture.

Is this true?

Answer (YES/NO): NO